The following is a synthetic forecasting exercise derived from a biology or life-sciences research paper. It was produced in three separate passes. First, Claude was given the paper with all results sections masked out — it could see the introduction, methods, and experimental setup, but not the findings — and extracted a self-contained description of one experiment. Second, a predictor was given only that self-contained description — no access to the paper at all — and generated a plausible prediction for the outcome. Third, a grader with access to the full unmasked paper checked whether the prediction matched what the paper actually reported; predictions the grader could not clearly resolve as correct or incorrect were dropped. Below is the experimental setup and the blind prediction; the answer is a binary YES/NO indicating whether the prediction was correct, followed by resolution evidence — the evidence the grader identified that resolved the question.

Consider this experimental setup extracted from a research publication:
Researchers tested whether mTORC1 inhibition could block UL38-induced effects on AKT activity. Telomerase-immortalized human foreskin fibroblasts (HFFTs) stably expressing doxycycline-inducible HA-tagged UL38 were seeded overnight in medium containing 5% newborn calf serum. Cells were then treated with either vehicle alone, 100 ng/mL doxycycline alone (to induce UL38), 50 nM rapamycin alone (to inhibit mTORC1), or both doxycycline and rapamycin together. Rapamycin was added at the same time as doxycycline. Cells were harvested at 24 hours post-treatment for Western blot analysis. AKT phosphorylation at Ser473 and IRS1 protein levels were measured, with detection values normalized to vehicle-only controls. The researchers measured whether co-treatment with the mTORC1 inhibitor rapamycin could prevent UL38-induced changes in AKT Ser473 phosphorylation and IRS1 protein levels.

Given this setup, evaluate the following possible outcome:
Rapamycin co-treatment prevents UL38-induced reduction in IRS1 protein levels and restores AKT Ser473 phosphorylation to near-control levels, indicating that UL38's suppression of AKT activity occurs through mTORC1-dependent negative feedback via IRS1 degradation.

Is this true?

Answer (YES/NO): YES